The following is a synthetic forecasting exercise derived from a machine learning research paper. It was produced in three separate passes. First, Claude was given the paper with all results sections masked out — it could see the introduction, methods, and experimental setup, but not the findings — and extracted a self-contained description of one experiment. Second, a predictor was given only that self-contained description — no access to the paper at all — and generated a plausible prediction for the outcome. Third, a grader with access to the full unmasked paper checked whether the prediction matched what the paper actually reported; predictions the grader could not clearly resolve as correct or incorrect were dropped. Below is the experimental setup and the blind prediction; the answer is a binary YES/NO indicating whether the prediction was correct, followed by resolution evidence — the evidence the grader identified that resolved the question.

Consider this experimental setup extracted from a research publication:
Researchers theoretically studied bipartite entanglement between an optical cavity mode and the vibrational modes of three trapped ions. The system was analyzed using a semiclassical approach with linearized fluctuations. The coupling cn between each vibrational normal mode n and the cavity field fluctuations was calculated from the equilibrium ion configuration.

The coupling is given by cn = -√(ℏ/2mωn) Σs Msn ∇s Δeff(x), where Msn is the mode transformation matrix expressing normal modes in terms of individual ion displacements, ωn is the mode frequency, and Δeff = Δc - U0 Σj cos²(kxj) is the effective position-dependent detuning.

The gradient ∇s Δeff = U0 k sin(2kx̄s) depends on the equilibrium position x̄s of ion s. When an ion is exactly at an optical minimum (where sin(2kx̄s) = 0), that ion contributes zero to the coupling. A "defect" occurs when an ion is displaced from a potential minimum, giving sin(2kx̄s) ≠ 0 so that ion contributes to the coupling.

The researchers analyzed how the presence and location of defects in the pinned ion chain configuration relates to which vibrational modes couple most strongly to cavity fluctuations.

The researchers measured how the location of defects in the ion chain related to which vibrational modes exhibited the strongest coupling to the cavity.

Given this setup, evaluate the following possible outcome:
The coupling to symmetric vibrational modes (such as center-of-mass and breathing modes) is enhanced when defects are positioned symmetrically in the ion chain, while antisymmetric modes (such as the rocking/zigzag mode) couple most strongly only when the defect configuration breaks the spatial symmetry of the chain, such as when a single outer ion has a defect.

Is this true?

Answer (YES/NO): NO